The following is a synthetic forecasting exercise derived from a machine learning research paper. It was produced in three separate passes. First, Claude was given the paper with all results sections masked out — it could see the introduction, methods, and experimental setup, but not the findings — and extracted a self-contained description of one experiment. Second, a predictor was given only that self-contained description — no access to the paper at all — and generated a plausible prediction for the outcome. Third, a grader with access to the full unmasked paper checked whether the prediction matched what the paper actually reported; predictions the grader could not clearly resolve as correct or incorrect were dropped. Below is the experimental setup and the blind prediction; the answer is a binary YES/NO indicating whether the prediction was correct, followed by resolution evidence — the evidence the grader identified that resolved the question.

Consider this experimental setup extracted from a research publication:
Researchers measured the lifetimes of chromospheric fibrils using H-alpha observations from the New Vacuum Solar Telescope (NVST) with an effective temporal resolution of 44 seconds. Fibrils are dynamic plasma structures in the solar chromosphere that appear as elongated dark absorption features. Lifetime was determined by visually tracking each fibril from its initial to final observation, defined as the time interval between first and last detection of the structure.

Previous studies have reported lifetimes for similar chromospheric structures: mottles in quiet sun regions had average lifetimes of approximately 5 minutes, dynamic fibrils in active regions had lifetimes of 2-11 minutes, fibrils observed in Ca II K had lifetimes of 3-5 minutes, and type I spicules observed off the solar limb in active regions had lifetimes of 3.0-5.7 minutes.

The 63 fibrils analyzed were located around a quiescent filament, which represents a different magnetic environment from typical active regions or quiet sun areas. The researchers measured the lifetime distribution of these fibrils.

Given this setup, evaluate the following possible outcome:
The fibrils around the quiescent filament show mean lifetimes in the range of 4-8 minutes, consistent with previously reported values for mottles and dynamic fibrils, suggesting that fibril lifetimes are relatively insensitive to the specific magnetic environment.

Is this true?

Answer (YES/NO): YES